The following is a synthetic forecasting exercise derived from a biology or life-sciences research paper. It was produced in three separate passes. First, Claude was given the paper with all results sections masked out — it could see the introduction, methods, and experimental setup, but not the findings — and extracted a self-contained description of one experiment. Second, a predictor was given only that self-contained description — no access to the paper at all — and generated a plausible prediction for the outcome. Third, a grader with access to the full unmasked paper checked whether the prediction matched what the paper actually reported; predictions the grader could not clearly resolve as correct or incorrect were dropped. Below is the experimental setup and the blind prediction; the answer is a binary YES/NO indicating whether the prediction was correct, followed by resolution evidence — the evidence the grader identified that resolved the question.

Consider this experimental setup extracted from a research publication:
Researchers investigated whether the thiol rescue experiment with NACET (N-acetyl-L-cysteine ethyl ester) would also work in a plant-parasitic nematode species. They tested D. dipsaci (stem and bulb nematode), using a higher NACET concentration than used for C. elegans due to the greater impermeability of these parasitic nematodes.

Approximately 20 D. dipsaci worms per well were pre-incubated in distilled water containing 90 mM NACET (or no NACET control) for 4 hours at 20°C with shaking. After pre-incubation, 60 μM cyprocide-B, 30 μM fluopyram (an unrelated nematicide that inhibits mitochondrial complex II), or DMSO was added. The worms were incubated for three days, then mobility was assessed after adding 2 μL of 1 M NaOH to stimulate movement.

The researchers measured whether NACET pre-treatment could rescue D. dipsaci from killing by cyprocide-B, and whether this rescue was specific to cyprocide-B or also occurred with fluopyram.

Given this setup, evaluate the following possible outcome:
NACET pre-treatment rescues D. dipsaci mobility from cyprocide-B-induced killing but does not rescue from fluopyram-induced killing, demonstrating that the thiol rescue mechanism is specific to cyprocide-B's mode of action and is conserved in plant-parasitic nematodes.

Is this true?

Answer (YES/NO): YES